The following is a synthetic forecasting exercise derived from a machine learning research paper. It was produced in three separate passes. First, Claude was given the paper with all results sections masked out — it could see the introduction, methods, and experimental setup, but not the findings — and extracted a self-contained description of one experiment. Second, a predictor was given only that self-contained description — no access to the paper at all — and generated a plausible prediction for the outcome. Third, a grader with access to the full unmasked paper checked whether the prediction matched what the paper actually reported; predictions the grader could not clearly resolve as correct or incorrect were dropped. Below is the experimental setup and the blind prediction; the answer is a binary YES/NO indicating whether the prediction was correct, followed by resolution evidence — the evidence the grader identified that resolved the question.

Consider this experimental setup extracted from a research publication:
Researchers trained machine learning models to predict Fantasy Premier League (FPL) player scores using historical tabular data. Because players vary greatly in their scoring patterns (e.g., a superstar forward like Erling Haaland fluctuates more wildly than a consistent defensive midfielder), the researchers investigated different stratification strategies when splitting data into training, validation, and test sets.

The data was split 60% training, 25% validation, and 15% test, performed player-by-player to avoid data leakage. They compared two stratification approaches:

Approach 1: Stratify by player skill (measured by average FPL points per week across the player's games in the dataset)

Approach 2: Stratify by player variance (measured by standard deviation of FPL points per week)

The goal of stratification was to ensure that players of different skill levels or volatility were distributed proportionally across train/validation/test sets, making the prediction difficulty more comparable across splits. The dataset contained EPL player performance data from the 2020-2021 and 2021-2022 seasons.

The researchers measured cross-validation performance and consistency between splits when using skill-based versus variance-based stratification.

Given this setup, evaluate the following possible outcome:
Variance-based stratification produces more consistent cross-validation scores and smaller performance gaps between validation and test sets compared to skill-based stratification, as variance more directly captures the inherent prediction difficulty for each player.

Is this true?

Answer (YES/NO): NO